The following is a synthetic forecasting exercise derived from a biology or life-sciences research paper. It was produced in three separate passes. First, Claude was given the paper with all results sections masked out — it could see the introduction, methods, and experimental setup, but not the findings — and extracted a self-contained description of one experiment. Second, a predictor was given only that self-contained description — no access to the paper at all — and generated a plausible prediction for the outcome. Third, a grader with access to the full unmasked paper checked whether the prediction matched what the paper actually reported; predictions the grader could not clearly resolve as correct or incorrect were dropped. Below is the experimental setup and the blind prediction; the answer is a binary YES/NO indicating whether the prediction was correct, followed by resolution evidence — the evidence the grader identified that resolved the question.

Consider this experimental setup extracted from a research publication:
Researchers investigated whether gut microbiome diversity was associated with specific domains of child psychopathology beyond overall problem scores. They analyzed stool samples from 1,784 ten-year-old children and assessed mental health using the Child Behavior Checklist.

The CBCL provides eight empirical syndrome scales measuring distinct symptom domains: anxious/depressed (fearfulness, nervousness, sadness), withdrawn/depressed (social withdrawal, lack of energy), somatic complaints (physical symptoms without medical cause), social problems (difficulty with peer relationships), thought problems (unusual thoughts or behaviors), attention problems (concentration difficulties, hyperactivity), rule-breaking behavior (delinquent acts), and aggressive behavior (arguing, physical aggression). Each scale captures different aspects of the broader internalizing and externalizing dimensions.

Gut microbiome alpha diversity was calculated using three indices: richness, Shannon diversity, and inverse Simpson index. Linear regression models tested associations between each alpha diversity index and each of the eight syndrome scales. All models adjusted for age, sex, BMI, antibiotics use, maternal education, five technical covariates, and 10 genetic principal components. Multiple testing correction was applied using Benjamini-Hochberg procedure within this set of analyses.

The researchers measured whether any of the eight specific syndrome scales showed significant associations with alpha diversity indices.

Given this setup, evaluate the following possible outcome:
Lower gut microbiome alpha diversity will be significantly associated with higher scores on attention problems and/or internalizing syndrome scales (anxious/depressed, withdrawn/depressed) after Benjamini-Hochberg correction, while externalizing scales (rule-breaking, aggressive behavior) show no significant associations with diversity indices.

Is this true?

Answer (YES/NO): NO